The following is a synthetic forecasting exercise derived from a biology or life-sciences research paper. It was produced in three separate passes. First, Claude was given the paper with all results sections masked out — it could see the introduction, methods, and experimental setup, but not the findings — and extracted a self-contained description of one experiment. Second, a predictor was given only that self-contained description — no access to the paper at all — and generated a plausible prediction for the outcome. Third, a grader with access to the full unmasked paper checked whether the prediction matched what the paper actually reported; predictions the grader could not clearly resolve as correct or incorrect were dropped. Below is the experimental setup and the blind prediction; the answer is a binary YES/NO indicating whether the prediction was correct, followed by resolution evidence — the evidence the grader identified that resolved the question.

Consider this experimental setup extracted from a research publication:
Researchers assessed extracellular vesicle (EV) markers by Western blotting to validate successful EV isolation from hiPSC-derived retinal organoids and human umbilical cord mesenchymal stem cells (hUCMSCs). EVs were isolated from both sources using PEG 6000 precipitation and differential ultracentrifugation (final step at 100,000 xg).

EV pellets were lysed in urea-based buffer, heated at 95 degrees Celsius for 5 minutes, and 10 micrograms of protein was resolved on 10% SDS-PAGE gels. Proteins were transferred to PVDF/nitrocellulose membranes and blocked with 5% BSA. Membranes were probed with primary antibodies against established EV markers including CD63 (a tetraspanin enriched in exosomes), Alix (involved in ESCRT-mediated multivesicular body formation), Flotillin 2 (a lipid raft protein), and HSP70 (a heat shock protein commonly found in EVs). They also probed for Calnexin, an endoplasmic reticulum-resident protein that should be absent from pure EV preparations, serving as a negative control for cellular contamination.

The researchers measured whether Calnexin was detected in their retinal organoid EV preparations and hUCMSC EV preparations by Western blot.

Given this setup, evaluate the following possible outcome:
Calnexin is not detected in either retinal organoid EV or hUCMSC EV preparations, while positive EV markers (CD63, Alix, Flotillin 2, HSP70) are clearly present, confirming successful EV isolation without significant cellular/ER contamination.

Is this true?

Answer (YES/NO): NO